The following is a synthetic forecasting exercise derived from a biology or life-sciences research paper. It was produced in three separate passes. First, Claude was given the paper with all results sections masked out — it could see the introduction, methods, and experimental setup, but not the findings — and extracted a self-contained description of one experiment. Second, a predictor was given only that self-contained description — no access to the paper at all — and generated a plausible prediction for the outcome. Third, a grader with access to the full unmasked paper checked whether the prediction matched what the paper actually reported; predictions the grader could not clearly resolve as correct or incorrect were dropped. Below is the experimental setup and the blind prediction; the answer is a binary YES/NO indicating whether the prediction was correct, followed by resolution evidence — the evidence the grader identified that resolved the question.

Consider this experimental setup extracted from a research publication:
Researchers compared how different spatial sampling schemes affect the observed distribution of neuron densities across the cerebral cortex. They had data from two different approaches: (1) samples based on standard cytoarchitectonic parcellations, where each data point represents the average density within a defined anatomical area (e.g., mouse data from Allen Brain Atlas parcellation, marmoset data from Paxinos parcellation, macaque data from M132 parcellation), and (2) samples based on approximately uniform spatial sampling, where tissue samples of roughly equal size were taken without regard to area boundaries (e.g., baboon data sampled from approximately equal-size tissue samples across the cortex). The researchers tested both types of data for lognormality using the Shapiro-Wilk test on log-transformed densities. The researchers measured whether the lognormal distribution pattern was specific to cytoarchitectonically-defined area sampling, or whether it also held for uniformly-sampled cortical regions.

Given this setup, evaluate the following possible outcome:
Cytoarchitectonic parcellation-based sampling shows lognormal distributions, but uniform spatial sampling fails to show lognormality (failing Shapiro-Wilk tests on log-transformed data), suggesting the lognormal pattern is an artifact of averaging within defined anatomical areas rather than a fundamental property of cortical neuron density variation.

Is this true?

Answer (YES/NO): NO